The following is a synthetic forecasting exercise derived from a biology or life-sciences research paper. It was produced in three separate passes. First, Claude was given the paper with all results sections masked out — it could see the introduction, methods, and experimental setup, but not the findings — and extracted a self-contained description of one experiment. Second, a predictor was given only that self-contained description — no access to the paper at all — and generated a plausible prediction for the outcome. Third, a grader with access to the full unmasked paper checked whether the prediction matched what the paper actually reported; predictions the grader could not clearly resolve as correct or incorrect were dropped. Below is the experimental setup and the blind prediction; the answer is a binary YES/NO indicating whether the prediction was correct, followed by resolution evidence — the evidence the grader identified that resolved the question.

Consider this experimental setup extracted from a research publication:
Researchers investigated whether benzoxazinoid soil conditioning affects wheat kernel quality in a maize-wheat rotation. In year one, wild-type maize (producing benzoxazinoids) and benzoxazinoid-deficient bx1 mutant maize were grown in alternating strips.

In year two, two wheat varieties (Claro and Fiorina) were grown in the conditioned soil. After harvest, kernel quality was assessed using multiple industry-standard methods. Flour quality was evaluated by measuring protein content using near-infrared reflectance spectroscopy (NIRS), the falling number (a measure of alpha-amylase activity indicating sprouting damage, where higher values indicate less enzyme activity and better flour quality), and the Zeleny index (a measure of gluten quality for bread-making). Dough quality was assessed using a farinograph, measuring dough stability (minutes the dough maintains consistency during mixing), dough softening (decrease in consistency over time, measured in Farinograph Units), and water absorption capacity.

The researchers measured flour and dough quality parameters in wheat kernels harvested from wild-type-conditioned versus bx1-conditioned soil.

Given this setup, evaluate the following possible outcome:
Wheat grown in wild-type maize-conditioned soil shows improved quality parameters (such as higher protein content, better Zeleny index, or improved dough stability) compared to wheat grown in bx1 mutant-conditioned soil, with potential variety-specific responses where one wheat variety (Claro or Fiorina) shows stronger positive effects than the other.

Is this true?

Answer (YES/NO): NO